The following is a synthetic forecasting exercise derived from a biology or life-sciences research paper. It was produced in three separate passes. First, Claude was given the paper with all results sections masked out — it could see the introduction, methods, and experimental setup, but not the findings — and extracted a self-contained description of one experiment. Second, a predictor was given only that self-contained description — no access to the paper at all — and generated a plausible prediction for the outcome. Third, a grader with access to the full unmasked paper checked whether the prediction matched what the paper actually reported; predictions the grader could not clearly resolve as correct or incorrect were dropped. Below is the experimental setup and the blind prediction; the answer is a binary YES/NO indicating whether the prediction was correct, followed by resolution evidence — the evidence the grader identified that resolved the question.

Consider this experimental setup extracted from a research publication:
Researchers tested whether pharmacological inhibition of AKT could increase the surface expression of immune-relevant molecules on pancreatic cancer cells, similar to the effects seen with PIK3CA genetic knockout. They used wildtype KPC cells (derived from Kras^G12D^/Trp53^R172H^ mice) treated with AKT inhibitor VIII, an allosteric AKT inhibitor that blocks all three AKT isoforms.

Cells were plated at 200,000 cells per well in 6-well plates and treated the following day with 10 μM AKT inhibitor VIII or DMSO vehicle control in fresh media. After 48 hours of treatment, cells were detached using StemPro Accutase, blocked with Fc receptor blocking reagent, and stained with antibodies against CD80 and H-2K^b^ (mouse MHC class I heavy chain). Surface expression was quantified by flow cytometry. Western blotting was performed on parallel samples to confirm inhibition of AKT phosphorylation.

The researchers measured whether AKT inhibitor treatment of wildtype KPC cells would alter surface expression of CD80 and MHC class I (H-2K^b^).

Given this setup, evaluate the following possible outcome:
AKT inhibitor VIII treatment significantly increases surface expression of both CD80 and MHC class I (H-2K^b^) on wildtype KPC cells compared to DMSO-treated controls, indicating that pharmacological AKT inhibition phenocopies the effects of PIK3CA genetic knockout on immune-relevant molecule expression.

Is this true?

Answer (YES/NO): YES